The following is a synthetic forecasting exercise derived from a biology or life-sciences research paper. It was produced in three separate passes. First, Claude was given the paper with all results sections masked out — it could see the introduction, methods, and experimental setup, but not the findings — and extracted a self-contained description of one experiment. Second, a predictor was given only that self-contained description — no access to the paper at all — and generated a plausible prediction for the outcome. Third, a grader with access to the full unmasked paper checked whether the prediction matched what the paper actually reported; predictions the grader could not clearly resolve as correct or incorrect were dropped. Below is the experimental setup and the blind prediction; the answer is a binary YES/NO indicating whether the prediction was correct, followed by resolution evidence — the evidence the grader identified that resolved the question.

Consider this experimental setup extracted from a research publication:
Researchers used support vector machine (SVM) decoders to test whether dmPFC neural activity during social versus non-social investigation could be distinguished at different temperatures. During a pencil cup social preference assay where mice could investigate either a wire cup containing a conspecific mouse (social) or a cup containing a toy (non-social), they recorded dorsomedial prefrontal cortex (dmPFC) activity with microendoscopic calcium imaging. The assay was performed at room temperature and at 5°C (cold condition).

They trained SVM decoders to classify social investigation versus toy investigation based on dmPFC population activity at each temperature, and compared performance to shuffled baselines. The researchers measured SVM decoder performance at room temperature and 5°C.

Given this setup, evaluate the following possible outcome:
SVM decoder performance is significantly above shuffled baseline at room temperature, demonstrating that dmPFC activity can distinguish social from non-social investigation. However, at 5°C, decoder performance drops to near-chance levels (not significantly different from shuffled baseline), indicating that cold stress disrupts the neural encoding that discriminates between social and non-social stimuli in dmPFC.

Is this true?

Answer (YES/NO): NO